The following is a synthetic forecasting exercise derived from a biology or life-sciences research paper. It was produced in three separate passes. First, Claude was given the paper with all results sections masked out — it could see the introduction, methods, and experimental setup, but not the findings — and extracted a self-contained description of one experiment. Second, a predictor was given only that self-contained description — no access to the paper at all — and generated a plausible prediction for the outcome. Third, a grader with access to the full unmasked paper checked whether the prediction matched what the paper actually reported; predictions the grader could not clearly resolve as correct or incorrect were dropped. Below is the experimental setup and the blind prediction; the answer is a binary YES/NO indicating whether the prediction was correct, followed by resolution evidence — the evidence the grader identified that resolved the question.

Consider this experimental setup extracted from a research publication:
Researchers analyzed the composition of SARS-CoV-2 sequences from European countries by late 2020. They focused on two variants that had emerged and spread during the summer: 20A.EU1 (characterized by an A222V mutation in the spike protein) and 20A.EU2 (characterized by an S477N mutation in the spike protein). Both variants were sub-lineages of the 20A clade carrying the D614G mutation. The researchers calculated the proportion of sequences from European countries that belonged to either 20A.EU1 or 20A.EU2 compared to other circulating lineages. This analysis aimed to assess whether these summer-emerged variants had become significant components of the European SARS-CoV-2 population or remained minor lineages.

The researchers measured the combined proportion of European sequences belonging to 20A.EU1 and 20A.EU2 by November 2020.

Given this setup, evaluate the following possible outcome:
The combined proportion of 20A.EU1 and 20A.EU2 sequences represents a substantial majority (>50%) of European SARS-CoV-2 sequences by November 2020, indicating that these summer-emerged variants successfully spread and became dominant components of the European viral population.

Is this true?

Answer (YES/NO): YES